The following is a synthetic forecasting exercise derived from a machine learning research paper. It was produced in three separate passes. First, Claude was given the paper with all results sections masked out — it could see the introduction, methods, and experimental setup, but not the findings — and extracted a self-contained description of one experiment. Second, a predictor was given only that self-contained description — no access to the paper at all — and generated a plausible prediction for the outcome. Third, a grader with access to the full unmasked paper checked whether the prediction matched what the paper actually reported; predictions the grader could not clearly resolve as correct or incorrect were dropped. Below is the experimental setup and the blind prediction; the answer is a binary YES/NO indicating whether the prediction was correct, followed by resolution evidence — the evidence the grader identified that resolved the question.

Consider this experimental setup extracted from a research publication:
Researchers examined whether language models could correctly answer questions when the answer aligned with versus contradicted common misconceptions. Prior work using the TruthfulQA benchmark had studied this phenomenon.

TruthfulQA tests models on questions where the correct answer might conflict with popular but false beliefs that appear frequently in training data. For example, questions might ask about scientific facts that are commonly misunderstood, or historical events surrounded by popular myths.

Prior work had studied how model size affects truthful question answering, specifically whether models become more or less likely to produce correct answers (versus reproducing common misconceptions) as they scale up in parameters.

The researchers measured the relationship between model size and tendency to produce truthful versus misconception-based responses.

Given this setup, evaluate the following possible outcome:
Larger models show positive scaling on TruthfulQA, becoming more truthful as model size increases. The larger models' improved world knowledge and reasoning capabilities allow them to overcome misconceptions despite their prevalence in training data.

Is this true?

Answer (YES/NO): NO